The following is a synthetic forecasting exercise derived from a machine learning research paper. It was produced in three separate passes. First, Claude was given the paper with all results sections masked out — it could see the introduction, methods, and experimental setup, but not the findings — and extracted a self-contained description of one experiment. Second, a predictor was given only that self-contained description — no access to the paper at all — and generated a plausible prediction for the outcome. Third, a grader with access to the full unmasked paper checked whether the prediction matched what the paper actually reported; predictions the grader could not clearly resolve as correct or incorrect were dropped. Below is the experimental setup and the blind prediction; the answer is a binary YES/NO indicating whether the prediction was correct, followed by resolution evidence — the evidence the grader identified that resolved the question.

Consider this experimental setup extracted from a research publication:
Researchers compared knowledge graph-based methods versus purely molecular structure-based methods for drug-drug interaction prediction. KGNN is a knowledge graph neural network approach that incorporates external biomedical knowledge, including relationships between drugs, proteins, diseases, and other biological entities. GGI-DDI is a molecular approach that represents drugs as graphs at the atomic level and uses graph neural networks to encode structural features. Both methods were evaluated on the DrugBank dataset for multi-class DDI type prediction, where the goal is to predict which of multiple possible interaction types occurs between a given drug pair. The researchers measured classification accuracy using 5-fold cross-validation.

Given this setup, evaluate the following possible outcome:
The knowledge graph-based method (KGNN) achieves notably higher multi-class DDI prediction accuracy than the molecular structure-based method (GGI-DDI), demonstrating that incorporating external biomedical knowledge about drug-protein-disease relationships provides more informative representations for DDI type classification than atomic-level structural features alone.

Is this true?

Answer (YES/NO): YES